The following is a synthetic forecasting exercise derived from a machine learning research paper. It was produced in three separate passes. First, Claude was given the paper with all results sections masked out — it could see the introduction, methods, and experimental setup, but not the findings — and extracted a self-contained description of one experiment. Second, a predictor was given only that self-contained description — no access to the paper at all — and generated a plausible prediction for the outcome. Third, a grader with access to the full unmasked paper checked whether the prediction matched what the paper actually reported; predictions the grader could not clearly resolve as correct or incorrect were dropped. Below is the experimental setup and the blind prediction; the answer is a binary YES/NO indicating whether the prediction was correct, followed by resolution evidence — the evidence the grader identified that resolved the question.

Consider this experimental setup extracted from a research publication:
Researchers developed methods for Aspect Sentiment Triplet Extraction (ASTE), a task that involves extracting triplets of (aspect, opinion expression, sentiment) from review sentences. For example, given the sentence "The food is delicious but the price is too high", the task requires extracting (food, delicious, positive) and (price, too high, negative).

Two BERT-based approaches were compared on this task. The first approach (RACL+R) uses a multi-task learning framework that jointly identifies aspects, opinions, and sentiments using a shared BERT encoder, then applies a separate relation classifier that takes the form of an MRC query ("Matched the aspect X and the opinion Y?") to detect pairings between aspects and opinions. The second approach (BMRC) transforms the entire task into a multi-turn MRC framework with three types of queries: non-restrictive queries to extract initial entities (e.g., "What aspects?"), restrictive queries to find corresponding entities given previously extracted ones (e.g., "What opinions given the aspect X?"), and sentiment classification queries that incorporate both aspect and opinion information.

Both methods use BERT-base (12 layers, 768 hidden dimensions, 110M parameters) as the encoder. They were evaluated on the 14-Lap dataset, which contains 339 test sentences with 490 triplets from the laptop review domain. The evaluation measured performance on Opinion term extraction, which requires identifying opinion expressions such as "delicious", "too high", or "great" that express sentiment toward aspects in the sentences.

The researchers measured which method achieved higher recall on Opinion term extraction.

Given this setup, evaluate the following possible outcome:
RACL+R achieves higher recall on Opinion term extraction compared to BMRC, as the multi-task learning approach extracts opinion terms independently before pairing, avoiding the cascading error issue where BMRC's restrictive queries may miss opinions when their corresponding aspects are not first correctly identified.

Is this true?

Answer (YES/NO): YES